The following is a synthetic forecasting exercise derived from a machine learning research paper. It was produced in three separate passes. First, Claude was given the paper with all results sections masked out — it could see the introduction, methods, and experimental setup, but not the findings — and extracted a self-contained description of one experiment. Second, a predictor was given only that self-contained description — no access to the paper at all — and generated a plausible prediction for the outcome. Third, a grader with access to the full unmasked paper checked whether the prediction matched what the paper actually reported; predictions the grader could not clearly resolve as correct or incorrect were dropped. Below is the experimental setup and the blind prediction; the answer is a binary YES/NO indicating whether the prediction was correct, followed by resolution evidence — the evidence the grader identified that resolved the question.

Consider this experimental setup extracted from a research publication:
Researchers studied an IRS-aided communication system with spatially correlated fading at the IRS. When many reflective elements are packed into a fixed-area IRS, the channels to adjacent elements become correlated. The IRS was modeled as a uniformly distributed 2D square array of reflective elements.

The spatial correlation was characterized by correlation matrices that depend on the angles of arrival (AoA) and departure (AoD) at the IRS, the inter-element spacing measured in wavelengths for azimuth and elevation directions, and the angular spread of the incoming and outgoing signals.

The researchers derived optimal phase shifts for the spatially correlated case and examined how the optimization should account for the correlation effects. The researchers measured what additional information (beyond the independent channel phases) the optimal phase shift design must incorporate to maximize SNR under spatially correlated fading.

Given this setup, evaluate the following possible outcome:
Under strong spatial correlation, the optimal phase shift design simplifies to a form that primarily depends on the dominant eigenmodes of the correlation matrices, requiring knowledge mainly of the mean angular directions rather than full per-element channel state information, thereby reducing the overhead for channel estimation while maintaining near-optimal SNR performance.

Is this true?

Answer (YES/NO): NO